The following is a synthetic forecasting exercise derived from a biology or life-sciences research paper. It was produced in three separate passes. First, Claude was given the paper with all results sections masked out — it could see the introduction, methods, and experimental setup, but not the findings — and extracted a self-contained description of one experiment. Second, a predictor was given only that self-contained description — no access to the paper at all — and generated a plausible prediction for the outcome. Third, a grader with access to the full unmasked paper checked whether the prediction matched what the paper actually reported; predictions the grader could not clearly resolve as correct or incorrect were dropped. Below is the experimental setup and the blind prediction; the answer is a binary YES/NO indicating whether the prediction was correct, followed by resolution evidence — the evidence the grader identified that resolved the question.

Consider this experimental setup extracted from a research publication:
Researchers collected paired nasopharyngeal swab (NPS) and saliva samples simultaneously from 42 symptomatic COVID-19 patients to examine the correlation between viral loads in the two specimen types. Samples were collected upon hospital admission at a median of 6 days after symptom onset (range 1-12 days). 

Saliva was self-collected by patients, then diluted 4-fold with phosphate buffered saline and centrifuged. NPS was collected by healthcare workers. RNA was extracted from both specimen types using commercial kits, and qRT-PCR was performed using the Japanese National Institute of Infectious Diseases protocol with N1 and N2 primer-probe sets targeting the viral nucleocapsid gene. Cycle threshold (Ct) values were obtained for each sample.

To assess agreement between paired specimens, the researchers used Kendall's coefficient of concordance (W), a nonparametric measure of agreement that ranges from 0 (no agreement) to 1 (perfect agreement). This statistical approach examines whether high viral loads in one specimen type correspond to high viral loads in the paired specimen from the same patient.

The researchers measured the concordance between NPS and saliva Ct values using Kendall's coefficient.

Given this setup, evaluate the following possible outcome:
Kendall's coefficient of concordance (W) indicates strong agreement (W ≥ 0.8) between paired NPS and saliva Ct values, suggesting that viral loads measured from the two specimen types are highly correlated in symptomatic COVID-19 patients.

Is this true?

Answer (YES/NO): YES